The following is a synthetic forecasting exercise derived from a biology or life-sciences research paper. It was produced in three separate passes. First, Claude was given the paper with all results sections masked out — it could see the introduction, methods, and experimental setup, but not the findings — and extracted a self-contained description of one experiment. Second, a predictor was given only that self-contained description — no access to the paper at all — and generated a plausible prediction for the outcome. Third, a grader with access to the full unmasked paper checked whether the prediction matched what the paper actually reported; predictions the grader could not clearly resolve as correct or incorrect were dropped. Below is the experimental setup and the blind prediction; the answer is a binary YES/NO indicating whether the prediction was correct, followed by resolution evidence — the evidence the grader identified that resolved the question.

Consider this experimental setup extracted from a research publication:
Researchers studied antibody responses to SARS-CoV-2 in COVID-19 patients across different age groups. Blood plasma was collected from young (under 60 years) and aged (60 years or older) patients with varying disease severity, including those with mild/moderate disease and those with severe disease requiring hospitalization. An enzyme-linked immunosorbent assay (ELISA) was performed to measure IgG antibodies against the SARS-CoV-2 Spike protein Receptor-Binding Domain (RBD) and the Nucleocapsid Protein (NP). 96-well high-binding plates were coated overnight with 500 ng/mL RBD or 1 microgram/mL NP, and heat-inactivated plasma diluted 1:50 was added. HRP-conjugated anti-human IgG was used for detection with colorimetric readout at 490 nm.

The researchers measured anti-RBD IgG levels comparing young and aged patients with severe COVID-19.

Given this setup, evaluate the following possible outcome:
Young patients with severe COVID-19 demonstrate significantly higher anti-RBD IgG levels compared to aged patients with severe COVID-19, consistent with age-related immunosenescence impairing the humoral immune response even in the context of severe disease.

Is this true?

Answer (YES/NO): NO